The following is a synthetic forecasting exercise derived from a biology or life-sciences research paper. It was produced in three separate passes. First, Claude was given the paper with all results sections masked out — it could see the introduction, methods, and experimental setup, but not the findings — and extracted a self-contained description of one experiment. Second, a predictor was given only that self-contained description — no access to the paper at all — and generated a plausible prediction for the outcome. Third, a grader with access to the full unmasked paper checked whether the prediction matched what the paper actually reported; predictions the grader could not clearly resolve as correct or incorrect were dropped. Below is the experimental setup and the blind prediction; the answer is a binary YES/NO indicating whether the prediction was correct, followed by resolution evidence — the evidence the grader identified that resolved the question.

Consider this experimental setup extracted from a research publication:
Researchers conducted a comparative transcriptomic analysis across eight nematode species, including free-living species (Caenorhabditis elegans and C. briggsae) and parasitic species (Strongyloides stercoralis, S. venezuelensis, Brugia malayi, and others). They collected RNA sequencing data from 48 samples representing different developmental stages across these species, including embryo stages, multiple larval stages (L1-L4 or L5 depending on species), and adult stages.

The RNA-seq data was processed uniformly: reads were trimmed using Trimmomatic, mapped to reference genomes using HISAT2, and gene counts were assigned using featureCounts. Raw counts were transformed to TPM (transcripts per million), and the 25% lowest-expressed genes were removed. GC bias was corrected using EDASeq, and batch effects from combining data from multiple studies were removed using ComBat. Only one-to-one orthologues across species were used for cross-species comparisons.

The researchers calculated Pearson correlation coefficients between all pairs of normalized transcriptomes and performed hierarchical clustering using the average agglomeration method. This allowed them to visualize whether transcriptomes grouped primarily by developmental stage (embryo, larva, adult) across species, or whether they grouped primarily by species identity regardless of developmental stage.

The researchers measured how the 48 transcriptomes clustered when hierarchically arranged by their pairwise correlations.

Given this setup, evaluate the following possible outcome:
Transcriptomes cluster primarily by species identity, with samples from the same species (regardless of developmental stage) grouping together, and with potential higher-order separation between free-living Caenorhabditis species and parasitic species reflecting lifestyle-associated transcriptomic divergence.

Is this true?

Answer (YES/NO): NO